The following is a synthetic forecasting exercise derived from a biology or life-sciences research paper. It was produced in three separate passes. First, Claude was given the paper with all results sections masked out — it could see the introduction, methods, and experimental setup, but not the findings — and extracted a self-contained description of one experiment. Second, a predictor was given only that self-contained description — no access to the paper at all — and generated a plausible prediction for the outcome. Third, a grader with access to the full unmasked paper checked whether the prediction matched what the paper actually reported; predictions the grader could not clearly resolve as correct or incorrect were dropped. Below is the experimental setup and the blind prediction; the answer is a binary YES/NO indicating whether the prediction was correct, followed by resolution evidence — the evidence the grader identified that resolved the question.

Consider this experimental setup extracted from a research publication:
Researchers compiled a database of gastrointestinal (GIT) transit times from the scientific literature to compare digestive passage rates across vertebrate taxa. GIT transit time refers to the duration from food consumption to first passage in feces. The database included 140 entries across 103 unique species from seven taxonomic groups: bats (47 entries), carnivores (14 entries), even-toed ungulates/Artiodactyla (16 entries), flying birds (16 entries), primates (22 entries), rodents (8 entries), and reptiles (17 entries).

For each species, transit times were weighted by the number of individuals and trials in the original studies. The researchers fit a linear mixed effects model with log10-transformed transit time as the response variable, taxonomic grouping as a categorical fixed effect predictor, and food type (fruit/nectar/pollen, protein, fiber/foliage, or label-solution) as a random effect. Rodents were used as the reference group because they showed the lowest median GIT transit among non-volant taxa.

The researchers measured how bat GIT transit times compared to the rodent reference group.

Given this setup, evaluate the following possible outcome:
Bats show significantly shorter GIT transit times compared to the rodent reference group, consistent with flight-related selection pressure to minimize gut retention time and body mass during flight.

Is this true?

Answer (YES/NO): YES